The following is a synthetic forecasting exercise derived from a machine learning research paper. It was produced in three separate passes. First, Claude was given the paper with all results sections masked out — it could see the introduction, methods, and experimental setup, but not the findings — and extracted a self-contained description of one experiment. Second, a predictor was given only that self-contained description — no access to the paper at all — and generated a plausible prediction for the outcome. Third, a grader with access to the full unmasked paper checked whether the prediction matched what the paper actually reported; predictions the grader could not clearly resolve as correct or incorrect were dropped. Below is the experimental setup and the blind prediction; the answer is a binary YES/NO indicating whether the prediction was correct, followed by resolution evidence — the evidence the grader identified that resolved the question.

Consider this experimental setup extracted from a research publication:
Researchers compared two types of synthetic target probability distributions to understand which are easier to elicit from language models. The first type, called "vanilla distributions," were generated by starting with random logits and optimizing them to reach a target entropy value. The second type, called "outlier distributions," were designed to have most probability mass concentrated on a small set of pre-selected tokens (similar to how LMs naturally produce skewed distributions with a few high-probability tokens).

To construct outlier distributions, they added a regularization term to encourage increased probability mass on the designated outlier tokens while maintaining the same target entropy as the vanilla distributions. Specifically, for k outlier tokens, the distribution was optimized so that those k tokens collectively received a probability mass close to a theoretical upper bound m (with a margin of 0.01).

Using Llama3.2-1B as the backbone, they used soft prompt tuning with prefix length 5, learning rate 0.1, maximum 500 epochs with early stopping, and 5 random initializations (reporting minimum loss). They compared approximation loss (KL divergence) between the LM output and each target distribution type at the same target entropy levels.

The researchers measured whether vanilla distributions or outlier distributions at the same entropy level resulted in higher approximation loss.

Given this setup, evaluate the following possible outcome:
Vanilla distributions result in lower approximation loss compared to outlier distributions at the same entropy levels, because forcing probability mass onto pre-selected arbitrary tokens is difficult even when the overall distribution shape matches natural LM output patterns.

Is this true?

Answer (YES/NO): NO